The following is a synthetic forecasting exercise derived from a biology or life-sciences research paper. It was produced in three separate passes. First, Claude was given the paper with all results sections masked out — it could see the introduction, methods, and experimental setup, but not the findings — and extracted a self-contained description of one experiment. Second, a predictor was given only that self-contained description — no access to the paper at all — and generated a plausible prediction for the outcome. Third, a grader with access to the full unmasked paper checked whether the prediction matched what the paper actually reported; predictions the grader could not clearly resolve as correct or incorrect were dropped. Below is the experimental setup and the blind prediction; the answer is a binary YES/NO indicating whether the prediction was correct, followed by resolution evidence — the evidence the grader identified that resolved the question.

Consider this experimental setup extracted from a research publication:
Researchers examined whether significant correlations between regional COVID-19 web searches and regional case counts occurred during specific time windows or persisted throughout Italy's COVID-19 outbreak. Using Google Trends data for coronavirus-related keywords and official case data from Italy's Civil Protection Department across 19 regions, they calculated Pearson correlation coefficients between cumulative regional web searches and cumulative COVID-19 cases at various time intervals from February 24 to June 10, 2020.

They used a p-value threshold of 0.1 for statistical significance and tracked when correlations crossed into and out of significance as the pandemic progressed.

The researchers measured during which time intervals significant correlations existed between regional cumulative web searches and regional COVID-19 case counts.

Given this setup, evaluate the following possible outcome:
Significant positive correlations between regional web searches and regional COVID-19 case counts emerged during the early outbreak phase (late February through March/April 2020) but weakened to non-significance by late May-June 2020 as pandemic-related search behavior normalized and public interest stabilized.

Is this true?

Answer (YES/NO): NO